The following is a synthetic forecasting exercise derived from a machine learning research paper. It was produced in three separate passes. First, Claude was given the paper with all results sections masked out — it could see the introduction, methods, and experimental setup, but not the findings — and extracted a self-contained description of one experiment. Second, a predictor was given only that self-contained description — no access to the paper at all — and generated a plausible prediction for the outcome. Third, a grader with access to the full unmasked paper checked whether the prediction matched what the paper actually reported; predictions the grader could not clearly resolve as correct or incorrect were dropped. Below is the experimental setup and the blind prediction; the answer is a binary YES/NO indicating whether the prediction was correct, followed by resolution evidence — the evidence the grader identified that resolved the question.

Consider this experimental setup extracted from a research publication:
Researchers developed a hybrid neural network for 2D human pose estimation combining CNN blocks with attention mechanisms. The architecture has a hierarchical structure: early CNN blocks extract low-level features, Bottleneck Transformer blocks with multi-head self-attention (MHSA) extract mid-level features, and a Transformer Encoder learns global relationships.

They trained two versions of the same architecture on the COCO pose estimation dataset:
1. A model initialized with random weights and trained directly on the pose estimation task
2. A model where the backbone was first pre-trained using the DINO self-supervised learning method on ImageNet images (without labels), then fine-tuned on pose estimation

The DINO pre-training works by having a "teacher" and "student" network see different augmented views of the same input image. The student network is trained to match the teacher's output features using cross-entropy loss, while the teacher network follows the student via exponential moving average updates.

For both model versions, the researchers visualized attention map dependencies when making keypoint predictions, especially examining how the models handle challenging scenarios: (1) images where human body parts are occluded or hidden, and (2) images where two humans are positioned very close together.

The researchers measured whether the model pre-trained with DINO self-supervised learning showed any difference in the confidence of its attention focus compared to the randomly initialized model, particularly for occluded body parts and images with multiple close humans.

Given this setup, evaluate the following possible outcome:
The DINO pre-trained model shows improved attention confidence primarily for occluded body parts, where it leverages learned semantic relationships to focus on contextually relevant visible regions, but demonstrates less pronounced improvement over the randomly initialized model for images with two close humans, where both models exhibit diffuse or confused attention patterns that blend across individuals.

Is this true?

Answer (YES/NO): NO